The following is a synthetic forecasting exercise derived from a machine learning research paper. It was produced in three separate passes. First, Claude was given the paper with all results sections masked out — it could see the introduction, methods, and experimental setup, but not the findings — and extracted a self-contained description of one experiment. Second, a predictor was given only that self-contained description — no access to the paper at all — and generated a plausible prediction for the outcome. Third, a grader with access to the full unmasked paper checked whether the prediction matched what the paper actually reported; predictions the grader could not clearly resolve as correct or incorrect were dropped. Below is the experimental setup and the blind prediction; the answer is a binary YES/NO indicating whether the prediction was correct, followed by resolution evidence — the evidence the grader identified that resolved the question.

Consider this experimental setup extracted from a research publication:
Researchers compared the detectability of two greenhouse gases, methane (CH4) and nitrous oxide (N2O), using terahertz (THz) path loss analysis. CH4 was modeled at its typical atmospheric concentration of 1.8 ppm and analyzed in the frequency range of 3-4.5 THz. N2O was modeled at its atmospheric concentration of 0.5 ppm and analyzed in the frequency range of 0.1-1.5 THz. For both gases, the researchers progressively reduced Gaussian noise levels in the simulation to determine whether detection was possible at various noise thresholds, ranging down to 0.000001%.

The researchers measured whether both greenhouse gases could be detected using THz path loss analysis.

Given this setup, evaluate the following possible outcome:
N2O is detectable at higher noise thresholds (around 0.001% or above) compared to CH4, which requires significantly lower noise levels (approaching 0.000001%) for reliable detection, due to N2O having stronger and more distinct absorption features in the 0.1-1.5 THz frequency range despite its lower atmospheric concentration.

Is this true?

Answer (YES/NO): NO